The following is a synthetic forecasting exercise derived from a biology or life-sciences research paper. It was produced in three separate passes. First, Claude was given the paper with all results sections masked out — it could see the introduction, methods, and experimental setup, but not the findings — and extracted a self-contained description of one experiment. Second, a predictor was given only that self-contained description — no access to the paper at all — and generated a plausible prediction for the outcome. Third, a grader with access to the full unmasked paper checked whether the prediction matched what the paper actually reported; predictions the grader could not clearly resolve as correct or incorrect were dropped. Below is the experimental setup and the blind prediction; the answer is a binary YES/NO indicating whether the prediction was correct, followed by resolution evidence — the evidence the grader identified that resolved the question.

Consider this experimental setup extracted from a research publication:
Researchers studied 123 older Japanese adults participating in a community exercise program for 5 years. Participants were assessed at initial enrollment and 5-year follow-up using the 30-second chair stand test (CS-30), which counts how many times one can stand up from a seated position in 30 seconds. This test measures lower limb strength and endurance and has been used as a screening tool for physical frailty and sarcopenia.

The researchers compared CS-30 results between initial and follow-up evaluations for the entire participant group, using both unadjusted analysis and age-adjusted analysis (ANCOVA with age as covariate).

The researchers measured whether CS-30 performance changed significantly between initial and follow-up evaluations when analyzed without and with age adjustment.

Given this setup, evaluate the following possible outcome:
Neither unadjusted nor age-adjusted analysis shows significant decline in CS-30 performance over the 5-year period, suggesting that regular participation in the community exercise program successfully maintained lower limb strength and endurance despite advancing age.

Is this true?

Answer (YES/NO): NO